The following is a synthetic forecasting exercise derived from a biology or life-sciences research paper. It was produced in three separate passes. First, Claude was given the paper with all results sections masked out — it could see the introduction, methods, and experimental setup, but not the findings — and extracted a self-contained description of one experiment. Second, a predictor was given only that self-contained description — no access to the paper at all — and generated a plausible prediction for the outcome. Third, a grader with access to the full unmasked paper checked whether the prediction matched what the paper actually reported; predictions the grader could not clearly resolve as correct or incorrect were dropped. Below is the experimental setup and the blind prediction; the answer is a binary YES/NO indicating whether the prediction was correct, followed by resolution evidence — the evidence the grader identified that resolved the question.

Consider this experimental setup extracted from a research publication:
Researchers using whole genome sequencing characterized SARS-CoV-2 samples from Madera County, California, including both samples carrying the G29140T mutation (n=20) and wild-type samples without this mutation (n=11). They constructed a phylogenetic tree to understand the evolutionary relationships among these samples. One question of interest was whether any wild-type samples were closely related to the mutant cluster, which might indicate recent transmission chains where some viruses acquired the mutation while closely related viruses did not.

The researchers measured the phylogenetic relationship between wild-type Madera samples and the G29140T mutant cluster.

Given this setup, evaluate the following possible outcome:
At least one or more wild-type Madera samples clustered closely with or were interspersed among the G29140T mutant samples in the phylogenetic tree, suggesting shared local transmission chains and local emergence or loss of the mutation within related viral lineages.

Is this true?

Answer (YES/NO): YES